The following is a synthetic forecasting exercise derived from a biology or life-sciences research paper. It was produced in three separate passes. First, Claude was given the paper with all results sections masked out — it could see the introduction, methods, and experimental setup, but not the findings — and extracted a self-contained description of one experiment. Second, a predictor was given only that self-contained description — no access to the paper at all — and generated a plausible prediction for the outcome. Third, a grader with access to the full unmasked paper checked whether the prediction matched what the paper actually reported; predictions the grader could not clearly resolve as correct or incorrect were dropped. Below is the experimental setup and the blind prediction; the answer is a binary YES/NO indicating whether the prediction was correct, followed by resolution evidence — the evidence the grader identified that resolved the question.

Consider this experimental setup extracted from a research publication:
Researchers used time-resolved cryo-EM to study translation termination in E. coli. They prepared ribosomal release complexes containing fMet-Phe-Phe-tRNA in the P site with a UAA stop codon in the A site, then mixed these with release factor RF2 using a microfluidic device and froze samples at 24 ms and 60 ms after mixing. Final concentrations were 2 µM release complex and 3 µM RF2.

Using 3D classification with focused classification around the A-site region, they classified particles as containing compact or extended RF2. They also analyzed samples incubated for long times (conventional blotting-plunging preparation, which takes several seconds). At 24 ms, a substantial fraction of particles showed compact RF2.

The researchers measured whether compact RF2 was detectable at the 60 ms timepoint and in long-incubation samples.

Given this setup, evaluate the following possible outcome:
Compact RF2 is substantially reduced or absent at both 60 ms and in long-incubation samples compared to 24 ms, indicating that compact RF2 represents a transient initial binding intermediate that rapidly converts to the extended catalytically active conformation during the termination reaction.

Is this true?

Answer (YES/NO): YES